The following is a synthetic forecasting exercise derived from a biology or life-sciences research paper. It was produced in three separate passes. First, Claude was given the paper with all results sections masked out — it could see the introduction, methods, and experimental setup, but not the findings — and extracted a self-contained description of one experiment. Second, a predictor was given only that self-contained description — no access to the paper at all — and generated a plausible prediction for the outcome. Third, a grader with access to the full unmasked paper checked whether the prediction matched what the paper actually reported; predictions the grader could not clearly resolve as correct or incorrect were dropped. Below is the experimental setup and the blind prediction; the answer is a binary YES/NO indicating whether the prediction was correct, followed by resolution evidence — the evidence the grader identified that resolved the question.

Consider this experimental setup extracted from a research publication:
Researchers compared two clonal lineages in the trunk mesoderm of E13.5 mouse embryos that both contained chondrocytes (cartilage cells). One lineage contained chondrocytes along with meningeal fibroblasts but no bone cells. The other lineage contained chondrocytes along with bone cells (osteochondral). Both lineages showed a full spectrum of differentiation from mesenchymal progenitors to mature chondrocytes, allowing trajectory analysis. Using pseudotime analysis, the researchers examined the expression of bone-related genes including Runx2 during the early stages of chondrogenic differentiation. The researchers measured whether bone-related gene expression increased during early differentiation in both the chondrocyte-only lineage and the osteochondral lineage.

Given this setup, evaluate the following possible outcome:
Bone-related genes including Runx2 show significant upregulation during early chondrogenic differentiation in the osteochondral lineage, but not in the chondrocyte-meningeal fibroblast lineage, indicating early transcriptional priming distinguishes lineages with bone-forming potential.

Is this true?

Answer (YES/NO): NO